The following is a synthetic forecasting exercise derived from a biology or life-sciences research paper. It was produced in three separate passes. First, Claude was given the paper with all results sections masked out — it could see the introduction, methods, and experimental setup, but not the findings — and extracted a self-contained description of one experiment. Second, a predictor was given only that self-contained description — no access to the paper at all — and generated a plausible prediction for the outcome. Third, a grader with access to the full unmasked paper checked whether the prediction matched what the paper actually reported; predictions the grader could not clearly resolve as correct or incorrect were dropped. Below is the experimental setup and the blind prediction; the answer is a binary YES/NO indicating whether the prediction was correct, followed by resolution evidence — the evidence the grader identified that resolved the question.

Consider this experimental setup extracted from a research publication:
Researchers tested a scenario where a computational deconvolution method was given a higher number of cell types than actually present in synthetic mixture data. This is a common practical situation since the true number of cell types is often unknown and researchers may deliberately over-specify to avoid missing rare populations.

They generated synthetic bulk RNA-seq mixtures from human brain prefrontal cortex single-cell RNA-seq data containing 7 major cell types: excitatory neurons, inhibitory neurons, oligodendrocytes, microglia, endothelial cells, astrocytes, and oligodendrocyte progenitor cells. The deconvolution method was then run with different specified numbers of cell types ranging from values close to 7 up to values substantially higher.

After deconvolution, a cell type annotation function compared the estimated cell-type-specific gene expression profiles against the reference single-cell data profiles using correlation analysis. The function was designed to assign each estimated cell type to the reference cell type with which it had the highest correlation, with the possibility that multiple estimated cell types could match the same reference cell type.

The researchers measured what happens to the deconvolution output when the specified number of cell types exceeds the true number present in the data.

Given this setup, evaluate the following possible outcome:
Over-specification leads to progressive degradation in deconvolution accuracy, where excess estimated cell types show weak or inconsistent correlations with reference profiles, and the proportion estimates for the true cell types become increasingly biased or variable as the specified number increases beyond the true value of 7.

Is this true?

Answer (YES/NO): NO